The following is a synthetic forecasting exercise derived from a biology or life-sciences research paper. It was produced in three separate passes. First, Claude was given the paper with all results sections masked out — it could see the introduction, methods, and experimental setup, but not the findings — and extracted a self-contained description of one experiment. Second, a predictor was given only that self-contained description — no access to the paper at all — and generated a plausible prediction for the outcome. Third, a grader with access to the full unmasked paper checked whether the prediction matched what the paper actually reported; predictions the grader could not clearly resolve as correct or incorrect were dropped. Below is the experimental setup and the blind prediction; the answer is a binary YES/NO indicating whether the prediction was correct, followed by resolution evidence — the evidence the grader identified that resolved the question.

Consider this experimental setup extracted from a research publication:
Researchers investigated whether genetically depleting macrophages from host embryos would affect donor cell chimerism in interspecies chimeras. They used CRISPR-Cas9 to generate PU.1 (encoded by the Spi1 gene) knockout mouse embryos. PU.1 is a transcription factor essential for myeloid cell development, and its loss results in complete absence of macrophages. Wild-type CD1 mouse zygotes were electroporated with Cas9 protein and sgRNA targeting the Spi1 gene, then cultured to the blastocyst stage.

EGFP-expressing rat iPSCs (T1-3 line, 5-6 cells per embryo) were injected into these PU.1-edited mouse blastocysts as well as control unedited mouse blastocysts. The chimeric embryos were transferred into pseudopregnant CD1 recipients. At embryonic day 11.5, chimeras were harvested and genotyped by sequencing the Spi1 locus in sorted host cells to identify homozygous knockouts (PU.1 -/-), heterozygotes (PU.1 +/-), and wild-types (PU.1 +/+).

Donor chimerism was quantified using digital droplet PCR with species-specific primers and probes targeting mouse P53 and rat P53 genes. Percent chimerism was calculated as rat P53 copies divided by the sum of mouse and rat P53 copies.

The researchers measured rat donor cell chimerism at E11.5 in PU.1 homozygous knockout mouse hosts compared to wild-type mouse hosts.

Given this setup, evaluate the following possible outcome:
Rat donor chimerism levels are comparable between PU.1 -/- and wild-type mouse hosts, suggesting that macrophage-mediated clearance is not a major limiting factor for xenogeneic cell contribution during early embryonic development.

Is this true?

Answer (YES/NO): NO